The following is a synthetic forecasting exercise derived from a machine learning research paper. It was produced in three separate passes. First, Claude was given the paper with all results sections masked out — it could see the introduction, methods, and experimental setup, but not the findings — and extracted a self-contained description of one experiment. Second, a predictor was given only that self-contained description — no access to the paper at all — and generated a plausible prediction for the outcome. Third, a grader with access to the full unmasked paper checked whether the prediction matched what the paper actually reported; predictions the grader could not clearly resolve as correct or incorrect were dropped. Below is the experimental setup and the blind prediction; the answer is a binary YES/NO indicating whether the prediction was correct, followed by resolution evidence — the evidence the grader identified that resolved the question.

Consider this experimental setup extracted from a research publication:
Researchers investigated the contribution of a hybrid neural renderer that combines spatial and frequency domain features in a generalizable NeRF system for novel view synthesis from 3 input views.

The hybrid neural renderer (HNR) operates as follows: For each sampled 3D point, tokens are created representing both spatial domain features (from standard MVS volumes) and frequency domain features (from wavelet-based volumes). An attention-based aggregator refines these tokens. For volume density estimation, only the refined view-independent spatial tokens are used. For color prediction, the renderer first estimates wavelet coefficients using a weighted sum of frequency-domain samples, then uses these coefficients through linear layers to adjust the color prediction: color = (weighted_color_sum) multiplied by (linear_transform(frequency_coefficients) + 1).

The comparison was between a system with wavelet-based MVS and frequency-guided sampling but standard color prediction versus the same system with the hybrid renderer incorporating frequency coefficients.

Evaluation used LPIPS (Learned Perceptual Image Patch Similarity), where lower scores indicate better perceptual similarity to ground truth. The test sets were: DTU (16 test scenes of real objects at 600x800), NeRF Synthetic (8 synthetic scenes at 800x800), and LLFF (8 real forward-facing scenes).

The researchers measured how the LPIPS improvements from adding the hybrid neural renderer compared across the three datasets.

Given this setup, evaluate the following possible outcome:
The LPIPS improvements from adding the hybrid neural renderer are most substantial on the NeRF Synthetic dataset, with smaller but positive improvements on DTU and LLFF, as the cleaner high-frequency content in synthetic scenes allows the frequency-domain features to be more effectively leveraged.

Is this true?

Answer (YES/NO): NO